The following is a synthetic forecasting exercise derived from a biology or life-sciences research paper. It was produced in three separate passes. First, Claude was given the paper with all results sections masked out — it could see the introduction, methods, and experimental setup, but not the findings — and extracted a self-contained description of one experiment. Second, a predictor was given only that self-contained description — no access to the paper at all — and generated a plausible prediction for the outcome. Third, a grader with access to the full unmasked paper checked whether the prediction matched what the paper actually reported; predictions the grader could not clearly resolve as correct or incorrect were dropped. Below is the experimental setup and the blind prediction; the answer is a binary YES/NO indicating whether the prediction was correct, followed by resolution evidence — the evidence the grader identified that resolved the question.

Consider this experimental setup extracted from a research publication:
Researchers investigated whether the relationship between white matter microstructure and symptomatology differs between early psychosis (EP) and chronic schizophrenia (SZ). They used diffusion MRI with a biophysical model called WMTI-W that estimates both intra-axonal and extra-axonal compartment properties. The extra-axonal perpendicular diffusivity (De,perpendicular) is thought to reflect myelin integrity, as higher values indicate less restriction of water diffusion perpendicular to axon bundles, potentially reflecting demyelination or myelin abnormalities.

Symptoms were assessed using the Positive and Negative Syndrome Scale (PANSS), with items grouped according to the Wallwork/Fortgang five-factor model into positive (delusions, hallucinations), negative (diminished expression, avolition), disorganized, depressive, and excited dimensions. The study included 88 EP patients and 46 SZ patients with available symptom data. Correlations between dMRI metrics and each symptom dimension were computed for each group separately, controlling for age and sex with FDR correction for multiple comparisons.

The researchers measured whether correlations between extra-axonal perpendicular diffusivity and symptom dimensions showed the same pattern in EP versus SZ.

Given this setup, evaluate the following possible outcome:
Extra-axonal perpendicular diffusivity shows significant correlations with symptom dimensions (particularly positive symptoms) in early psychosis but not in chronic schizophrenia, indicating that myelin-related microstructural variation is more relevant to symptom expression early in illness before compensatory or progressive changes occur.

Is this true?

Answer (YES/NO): NO